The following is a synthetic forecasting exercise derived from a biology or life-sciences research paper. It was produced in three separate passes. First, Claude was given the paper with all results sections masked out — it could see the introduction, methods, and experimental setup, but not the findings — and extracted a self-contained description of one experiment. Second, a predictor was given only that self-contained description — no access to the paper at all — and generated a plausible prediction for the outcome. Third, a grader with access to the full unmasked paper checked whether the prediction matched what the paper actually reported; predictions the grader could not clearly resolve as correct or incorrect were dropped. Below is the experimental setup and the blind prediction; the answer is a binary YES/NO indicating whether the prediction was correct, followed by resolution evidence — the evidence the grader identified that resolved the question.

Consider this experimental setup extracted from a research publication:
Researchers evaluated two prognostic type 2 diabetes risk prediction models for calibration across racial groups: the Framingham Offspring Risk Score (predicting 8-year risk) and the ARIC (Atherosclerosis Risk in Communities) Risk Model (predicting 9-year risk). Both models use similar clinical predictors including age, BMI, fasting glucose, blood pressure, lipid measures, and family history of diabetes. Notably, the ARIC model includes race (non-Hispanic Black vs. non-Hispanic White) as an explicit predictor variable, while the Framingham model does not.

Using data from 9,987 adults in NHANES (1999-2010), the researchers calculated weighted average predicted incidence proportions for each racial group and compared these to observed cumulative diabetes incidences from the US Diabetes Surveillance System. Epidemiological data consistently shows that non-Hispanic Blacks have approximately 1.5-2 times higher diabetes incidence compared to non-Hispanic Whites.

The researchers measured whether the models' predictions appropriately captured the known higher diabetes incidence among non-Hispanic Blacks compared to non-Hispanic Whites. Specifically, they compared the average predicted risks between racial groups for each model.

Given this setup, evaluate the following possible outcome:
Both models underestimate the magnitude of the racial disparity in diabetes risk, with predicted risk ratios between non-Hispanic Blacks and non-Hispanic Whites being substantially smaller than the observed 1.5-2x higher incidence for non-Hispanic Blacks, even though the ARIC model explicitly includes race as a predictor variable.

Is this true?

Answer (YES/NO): NO